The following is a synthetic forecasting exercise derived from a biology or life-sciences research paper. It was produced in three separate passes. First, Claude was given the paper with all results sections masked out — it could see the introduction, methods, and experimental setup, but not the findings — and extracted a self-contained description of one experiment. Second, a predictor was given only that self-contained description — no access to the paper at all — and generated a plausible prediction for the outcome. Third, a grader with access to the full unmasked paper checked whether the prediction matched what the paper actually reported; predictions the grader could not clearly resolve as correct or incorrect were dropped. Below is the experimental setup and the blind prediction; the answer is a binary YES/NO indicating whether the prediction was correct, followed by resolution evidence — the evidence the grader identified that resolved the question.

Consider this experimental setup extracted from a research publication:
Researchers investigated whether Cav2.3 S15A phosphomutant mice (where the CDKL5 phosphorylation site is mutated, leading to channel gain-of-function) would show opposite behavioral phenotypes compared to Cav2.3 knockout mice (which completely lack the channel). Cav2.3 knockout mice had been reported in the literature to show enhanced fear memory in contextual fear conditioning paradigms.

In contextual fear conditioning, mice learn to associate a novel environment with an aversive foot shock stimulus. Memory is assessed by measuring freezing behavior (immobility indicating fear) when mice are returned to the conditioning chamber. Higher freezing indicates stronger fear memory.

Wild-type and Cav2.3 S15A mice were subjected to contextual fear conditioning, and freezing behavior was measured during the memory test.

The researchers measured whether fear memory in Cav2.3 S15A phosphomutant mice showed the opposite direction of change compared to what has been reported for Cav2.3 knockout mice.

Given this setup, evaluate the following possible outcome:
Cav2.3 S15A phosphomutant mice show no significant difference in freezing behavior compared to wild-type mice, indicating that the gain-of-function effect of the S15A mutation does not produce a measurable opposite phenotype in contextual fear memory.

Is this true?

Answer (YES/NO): NO